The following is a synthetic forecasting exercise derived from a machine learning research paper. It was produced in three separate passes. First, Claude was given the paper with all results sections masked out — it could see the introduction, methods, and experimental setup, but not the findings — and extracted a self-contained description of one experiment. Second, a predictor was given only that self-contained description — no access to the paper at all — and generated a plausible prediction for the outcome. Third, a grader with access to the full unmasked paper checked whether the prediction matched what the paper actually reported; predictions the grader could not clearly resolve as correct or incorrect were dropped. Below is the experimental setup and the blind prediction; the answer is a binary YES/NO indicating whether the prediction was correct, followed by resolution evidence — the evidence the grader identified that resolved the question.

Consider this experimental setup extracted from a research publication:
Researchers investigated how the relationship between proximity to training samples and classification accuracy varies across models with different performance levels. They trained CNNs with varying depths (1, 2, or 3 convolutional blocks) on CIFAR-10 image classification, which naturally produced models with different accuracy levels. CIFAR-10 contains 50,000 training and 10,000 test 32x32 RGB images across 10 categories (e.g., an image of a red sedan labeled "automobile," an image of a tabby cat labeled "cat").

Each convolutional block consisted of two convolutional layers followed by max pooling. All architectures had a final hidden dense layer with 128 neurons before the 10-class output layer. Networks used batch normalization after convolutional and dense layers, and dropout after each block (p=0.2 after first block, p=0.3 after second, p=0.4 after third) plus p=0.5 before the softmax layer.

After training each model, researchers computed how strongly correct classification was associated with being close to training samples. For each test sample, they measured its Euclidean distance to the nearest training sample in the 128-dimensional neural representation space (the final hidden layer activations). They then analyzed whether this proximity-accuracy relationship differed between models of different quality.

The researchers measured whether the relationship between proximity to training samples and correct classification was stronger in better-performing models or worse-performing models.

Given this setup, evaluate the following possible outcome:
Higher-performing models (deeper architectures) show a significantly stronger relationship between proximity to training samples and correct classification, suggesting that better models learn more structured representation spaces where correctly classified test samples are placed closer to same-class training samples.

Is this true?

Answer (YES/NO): YES